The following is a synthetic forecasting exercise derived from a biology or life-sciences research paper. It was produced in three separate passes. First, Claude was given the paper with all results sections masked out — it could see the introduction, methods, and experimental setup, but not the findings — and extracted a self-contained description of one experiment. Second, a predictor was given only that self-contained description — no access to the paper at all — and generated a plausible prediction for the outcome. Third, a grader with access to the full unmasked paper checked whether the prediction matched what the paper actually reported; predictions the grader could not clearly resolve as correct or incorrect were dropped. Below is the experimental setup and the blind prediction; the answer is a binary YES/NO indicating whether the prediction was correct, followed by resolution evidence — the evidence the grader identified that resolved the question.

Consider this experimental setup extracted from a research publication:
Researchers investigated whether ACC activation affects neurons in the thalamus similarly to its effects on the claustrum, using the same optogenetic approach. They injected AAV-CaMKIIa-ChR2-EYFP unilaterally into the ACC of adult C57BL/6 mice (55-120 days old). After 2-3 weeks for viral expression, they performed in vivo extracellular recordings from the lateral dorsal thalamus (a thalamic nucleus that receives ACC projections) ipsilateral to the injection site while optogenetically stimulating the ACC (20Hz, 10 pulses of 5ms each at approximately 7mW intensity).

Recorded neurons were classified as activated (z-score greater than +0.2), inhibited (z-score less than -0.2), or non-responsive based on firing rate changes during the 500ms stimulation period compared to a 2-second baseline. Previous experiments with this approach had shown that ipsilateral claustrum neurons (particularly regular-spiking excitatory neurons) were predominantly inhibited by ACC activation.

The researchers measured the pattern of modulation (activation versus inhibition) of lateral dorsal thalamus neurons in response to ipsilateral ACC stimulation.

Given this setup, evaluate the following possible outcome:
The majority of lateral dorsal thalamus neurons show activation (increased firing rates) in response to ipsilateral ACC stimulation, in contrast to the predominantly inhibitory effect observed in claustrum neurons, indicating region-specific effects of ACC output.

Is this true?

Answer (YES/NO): YES